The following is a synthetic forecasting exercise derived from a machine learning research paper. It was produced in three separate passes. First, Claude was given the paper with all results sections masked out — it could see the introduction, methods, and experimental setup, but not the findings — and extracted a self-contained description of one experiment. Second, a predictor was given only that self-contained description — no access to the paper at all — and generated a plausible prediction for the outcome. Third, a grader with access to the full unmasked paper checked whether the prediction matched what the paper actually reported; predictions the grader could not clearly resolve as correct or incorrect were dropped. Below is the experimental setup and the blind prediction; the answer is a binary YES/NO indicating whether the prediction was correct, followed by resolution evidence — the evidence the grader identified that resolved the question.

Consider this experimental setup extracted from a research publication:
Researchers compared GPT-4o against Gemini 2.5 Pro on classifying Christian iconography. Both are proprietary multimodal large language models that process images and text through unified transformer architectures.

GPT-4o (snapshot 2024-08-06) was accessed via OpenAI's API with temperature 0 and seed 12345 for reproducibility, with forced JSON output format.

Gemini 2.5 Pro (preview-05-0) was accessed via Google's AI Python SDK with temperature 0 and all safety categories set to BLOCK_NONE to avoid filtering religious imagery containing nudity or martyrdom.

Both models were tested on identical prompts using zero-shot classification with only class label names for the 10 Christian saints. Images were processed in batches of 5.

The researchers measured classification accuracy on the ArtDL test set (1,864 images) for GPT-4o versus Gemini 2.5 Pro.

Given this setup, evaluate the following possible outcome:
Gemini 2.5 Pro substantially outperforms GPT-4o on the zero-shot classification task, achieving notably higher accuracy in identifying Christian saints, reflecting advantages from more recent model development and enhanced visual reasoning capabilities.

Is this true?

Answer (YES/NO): NO